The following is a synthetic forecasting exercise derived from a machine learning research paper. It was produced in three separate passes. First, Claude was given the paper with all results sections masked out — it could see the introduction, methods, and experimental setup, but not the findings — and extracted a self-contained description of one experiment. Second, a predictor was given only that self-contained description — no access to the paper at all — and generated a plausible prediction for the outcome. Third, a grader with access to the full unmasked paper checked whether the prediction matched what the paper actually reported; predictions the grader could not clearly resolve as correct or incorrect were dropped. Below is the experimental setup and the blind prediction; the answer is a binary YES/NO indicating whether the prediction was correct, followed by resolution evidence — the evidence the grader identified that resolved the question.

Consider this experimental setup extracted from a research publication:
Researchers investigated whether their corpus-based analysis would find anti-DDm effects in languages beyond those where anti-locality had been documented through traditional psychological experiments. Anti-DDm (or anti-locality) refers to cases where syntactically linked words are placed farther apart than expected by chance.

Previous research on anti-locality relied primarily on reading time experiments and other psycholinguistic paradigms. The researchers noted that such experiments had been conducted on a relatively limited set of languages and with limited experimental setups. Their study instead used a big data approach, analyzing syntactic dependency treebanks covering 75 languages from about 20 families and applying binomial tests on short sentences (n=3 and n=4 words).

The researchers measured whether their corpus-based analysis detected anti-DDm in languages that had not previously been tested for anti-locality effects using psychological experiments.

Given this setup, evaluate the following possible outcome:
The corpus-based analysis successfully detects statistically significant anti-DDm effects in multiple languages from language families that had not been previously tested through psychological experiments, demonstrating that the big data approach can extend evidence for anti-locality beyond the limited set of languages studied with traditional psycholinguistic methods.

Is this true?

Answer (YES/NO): YES